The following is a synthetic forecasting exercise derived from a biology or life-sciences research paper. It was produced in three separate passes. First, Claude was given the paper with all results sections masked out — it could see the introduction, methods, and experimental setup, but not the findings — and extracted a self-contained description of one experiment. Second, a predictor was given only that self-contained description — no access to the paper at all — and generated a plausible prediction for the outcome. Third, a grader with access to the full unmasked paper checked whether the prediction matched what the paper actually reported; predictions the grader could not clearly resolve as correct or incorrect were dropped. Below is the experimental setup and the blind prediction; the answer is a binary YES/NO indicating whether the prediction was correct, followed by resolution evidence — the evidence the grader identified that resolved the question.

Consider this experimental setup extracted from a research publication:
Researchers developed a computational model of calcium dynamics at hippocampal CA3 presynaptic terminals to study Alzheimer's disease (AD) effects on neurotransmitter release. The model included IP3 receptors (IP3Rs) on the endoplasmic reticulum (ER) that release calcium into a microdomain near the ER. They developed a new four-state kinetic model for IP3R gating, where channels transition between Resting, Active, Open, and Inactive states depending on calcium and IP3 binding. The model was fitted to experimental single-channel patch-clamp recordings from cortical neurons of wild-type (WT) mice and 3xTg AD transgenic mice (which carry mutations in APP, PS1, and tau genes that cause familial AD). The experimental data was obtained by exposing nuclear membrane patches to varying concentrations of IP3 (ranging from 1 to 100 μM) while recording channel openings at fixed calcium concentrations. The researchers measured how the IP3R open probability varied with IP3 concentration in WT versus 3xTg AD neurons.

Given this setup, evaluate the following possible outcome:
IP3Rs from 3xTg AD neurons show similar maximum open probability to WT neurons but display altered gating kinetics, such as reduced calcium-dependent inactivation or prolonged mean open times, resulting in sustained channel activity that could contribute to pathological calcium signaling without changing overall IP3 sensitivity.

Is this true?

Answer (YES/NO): NO